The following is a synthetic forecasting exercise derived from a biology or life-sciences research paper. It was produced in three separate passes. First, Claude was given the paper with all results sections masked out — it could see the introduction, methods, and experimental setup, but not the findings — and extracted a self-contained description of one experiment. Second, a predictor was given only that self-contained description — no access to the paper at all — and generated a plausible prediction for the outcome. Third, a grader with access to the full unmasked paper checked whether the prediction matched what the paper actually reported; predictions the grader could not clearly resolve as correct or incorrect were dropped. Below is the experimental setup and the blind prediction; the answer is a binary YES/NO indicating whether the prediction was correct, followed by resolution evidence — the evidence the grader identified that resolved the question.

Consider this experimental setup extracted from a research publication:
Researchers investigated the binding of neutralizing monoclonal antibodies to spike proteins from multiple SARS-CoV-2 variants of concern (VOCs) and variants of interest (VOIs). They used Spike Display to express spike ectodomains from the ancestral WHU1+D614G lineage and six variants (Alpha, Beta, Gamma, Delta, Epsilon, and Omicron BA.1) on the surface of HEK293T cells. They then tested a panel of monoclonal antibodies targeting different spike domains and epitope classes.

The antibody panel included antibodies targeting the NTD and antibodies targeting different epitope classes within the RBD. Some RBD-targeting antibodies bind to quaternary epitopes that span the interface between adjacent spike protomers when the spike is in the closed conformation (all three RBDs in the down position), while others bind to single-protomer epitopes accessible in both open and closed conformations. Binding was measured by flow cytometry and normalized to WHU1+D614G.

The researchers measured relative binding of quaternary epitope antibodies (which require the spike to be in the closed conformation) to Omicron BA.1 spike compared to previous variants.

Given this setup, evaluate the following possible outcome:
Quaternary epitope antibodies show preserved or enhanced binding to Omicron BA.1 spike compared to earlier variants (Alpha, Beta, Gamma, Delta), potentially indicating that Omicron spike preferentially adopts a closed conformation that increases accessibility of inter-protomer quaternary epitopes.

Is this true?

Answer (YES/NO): NO